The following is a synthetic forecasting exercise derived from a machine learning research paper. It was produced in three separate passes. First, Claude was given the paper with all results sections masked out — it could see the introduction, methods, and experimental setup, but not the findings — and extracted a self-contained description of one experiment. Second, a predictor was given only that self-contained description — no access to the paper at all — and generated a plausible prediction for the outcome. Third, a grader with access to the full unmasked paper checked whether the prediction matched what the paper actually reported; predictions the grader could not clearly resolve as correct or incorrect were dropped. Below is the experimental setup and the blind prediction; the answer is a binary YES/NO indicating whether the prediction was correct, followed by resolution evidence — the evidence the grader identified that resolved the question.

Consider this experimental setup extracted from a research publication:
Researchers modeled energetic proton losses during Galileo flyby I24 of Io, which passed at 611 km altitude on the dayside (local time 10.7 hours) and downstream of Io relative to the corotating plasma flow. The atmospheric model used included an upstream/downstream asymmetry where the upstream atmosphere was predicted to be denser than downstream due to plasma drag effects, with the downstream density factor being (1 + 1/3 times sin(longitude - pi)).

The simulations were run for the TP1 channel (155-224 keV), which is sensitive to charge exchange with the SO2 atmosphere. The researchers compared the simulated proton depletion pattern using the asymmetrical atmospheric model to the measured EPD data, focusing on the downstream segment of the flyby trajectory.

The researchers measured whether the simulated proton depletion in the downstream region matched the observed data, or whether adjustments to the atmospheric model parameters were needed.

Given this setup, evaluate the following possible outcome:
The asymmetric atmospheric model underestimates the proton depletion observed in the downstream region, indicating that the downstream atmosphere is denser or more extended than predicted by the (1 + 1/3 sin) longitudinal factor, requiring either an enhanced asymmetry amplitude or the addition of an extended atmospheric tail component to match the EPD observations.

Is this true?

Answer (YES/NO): NO